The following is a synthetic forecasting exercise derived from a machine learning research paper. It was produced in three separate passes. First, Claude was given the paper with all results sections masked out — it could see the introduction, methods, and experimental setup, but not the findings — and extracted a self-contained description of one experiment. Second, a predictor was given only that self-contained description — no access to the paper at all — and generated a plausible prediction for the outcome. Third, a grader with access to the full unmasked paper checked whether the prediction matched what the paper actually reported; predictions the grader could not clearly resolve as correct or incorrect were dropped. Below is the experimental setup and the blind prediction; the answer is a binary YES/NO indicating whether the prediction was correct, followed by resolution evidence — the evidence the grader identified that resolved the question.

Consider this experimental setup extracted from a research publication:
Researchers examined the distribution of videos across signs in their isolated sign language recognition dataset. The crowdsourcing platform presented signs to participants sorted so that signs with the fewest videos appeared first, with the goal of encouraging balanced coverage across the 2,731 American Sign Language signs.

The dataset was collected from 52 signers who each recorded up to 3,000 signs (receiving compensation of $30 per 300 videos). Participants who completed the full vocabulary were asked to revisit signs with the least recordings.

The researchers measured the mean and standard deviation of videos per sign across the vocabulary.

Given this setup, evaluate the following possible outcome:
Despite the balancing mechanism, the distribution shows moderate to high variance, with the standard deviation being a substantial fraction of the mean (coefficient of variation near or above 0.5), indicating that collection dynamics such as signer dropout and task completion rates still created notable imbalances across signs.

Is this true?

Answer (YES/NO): NO